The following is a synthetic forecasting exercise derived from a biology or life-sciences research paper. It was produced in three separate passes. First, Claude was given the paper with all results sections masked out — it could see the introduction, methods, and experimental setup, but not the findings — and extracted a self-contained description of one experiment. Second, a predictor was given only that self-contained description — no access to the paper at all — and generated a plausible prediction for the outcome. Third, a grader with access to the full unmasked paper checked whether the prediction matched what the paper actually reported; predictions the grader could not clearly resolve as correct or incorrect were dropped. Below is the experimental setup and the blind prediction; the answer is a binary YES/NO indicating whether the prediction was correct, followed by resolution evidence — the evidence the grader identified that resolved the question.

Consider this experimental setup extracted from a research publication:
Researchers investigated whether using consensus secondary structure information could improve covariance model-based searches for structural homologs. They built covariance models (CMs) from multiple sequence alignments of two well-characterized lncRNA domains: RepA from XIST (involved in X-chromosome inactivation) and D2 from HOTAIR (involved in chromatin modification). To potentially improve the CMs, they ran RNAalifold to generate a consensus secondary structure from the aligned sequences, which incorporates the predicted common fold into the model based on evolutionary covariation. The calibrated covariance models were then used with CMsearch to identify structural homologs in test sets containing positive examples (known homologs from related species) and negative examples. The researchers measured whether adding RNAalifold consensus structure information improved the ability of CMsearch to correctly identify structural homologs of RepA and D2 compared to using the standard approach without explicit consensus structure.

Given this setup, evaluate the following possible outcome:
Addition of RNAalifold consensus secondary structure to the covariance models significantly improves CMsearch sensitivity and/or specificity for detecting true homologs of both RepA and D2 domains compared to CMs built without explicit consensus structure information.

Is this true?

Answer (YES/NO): NO